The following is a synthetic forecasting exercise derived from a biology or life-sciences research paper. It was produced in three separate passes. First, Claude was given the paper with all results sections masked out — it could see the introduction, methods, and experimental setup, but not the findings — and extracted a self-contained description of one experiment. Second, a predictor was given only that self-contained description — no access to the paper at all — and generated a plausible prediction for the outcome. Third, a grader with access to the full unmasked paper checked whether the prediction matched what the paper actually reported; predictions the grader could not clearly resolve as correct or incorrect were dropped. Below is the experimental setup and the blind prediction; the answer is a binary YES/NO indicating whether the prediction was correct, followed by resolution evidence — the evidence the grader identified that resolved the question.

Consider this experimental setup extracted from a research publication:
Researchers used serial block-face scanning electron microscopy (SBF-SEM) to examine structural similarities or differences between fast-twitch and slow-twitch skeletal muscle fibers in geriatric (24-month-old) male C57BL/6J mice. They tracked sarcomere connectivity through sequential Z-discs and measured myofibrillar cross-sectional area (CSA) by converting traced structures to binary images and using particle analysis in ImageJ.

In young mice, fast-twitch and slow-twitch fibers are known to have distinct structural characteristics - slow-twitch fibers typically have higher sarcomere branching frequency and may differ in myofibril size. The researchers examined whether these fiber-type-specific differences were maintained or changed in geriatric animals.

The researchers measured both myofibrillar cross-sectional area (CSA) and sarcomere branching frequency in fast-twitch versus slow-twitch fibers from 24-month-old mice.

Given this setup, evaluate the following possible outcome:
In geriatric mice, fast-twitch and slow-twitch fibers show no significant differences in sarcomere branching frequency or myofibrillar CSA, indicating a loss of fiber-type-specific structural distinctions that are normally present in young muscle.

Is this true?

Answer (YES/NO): NO